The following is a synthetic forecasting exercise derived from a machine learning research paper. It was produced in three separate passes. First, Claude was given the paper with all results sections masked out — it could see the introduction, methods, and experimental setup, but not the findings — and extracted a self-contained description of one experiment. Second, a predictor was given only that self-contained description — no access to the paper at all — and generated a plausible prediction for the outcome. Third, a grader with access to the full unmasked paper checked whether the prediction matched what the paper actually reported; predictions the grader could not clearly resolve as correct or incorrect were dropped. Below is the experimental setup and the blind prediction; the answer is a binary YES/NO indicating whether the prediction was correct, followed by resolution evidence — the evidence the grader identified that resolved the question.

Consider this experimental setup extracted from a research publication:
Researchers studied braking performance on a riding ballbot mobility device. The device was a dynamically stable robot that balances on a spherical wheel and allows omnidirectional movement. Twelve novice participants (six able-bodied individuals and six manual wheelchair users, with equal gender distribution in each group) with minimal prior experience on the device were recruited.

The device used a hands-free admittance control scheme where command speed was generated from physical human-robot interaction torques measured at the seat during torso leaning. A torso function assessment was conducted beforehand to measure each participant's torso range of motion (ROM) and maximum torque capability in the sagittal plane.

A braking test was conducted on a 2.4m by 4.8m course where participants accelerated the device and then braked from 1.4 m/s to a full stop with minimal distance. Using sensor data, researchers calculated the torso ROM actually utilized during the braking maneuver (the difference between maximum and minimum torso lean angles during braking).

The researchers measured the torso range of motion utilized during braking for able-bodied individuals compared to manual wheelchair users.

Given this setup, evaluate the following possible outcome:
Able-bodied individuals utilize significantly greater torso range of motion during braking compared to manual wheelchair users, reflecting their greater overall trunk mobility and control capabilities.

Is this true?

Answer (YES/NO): YES